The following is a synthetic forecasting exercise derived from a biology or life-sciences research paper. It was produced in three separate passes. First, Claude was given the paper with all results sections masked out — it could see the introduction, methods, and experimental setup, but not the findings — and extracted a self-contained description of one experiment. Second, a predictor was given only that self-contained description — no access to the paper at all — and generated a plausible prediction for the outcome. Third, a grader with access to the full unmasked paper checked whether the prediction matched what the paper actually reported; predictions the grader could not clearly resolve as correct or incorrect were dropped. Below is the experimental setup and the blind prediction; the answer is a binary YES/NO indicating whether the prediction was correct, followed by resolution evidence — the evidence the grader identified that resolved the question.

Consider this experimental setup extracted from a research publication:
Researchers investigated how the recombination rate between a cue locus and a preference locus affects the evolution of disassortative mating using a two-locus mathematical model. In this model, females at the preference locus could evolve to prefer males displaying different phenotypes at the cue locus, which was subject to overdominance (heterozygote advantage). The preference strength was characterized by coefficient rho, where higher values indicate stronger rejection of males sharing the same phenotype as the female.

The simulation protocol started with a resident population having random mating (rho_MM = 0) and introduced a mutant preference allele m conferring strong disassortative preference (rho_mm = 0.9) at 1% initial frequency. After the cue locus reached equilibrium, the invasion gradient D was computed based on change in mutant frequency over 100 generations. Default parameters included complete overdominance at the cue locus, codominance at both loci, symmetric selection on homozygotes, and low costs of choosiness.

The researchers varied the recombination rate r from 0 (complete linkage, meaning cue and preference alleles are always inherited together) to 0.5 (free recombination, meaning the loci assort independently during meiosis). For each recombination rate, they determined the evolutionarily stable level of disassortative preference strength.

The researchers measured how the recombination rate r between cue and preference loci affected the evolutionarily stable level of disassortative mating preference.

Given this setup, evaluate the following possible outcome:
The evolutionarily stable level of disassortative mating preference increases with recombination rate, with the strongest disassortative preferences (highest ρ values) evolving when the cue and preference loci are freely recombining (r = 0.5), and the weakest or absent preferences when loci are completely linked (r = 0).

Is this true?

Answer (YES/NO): NO